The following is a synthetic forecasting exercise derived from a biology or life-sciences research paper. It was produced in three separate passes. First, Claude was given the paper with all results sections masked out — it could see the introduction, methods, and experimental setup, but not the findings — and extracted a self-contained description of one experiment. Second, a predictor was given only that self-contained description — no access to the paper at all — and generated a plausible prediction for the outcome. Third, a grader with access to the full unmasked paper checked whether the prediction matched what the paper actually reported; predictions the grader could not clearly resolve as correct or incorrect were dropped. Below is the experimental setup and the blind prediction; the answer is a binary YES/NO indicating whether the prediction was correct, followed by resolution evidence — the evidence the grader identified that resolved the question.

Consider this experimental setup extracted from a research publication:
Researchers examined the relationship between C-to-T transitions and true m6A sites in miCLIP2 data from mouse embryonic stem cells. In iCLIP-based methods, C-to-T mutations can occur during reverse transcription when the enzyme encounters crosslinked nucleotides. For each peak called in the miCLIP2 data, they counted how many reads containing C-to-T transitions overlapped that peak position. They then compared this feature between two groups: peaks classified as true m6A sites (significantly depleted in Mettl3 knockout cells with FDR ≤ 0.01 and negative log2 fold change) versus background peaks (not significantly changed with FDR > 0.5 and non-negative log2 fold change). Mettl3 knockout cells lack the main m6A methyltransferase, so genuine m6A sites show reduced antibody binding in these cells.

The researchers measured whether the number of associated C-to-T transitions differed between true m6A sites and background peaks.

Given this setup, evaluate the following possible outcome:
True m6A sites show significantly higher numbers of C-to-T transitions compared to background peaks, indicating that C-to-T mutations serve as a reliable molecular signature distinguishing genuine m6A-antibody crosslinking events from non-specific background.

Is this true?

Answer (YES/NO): YES